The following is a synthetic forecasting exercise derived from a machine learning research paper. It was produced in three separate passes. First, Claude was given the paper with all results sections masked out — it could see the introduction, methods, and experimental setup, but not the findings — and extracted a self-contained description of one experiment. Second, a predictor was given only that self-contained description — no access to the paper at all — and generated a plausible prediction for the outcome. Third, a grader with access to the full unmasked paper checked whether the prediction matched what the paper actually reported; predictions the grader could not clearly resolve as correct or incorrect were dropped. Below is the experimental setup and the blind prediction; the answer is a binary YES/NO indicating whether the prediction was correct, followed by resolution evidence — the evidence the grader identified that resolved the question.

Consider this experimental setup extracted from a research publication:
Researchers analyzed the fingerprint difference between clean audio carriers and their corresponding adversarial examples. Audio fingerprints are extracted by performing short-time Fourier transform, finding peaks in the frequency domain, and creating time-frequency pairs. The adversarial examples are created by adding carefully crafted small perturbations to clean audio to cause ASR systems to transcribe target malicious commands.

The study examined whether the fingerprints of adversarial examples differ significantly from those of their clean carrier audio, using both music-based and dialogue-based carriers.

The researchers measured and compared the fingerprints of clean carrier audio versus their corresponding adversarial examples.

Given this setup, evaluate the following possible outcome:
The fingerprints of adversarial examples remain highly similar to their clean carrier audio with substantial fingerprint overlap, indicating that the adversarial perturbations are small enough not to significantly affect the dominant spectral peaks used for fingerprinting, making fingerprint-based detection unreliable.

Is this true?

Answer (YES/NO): NO